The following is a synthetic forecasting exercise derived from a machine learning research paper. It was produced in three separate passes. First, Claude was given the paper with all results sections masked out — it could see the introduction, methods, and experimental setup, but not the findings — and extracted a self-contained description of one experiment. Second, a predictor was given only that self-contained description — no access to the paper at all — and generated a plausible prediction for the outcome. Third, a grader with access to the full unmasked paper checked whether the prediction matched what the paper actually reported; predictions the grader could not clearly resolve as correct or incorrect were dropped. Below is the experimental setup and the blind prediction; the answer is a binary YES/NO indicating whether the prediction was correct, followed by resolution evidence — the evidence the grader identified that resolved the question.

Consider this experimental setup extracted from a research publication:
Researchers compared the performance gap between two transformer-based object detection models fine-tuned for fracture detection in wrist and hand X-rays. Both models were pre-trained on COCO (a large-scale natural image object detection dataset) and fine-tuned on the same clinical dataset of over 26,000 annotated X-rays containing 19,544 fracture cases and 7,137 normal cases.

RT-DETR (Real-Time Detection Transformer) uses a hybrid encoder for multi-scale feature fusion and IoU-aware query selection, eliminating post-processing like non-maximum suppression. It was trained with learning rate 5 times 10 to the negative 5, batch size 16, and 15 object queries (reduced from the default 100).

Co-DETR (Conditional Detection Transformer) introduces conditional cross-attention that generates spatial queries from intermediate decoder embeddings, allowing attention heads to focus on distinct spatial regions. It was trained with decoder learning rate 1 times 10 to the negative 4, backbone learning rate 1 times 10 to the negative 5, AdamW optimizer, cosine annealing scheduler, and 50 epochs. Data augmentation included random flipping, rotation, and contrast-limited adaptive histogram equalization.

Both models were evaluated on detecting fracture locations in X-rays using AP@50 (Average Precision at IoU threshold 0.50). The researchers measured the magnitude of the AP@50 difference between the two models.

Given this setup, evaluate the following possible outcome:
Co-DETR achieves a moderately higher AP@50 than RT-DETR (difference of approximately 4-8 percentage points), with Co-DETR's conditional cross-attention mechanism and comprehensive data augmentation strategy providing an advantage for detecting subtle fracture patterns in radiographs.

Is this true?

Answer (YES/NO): NO